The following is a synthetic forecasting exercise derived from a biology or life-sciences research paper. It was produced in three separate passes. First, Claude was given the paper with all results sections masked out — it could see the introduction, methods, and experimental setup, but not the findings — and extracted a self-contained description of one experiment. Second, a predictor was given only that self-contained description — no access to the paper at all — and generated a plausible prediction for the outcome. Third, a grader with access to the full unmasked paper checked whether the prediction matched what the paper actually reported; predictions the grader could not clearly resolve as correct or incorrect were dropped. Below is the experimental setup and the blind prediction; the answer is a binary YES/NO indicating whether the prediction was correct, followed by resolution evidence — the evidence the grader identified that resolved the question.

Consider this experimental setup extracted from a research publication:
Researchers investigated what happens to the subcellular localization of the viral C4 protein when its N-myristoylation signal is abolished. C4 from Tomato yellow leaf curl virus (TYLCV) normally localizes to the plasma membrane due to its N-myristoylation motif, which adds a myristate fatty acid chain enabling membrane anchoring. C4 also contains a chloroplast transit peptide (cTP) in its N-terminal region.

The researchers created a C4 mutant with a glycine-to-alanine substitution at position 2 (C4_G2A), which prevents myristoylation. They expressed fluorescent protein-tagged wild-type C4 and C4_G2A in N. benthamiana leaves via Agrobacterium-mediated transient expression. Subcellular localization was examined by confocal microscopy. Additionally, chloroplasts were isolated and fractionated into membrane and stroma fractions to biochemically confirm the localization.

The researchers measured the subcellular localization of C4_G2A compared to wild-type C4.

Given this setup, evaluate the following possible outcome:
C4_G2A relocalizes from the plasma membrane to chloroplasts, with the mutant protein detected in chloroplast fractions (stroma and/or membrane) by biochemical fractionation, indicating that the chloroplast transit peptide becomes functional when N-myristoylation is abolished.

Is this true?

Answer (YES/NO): YES